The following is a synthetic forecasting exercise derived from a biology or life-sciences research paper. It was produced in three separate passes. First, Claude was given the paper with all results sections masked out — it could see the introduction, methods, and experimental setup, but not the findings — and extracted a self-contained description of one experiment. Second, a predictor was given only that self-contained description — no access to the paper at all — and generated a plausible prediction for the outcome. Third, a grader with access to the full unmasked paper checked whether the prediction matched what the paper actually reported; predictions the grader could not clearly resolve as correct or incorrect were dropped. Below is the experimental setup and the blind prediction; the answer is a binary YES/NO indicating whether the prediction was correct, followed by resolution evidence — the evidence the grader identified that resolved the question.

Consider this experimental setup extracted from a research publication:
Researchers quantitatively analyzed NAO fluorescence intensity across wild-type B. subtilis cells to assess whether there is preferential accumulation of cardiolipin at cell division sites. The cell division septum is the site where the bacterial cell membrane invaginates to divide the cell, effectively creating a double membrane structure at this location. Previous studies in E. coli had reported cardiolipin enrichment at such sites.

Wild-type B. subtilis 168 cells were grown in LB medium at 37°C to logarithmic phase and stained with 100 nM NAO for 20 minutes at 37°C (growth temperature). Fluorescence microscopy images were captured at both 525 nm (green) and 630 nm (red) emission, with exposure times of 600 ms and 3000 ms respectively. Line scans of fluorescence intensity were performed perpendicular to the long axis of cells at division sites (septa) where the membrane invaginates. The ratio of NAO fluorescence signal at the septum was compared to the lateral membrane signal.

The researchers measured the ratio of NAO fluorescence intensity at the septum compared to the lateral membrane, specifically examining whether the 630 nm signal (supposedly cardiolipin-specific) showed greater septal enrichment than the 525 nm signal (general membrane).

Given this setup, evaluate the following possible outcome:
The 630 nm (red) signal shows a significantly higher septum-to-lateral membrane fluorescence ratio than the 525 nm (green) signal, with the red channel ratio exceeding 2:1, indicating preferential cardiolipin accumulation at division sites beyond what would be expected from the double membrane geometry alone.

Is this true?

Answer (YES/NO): NO